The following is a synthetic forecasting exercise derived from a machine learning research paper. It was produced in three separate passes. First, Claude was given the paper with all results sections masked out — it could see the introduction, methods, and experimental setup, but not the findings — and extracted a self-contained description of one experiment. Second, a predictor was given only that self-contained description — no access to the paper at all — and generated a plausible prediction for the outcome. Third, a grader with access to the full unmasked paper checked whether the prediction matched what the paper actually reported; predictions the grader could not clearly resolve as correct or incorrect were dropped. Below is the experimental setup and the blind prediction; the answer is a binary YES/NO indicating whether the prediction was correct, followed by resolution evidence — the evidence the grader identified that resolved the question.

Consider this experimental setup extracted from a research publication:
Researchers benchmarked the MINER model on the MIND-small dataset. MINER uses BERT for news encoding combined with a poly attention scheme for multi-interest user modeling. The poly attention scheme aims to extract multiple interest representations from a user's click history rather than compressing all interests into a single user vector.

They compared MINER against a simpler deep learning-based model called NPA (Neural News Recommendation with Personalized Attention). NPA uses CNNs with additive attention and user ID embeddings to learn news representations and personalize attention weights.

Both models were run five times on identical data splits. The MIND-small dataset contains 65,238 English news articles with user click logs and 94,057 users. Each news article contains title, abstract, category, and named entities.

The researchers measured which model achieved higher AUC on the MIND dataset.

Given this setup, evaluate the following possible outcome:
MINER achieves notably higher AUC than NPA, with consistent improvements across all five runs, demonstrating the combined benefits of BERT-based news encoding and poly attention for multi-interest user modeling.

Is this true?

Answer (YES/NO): NO